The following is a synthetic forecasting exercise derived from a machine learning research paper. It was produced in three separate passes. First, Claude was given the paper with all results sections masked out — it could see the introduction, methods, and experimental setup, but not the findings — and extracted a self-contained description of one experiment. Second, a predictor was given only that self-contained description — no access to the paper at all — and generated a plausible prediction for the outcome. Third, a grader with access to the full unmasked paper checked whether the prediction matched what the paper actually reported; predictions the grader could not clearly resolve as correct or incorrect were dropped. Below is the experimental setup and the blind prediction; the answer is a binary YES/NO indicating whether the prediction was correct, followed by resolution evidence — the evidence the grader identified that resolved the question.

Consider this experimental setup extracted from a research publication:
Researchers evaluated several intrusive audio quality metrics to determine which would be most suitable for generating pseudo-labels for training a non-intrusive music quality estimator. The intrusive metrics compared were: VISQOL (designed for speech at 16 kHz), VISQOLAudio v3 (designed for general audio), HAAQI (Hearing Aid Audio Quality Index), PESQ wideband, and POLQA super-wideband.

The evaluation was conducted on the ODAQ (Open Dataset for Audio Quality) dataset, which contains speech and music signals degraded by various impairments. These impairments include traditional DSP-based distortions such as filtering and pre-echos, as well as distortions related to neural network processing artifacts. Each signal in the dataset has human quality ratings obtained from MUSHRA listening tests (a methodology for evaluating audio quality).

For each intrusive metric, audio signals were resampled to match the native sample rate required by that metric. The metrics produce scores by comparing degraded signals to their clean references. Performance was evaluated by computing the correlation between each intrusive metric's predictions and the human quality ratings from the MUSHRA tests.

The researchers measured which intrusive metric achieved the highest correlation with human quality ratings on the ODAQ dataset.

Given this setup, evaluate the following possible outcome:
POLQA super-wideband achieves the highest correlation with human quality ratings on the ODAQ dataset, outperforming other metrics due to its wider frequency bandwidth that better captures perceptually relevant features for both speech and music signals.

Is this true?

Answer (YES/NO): YES